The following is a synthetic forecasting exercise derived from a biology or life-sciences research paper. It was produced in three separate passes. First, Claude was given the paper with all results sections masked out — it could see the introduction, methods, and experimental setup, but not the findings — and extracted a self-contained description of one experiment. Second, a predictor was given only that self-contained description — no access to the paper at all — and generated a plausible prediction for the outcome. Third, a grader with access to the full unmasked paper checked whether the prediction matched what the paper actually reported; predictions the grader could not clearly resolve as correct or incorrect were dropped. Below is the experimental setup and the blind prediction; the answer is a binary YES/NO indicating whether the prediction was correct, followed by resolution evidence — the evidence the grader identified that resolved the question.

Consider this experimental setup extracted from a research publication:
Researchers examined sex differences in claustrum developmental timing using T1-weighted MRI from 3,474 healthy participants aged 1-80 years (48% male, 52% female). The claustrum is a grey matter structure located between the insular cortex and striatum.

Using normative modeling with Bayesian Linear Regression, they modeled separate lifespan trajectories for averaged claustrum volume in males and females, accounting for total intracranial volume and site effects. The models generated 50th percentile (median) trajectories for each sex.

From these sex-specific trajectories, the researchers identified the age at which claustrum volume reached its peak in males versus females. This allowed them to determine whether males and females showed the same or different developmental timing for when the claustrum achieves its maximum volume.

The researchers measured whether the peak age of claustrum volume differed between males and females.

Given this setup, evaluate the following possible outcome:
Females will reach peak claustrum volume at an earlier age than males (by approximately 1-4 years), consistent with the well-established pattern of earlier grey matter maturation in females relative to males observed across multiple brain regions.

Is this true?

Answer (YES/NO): NO